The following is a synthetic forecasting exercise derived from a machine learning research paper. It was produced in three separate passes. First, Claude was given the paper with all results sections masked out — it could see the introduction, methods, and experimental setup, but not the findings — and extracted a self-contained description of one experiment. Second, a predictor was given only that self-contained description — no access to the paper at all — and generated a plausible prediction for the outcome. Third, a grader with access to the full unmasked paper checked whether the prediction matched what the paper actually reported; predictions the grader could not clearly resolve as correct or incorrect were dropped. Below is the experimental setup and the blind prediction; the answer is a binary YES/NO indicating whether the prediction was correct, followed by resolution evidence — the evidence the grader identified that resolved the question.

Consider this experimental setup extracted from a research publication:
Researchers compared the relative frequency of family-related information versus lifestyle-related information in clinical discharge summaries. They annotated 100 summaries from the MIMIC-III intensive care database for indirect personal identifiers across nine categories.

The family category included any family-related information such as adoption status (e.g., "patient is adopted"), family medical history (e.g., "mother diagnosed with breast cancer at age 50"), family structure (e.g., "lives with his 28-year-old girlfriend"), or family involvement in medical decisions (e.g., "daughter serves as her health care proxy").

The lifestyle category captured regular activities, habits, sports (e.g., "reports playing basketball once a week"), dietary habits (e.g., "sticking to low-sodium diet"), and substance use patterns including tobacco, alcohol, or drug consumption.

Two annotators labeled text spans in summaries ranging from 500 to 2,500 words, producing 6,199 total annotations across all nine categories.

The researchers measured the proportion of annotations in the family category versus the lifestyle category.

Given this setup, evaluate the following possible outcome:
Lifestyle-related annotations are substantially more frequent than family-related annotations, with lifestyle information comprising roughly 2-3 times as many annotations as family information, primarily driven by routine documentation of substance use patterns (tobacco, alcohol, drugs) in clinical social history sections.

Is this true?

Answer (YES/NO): NO